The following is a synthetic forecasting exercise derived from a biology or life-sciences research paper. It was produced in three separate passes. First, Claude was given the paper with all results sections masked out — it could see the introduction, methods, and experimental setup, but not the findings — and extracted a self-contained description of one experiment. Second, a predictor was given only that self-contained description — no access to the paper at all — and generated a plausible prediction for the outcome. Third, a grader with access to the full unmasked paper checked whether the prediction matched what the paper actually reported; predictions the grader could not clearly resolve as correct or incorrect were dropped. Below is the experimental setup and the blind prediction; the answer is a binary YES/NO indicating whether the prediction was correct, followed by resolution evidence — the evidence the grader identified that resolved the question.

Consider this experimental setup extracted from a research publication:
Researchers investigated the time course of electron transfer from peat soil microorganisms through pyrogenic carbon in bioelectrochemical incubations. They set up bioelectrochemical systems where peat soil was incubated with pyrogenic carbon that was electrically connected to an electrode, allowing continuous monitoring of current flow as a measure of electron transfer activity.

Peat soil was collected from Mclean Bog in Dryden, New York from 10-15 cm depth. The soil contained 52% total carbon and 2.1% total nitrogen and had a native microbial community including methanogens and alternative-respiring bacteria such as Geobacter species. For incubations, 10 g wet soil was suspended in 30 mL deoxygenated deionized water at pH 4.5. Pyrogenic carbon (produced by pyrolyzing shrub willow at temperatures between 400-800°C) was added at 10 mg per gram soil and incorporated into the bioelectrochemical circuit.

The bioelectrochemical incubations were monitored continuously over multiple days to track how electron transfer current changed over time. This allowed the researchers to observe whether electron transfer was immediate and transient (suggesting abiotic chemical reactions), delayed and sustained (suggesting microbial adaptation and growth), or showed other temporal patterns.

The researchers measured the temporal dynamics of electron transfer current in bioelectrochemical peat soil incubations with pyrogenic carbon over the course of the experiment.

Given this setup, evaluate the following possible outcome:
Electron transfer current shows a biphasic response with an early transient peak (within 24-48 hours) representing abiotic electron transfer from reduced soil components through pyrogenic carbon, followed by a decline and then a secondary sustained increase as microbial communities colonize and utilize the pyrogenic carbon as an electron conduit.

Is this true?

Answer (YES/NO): NO